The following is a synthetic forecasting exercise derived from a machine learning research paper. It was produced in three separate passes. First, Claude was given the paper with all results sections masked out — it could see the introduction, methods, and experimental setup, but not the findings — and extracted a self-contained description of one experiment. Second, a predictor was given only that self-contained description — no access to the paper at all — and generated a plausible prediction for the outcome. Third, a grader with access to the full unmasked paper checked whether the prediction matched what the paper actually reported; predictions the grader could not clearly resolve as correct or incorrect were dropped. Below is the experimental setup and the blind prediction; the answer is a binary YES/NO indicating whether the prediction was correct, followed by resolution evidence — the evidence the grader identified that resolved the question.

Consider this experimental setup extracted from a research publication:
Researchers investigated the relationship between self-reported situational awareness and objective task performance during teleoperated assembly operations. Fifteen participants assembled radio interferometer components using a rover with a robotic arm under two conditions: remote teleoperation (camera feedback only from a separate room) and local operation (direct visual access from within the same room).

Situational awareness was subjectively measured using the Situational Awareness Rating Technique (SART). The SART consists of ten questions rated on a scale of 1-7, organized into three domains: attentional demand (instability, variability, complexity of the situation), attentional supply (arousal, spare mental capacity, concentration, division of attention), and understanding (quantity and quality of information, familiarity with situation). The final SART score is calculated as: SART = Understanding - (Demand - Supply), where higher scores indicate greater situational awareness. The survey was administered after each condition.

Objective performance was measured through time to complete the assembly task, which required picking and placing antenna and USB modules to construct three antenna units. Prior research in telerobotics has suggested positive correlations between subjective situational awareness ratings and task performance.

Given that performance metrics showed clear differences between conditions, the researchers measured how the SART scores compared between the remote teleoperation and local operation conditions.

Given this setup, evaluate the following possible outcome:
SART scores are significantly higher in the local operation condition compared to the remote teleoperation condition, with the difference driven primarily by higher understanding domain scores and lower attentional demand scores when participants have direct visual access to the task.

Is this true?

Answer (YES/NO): NO